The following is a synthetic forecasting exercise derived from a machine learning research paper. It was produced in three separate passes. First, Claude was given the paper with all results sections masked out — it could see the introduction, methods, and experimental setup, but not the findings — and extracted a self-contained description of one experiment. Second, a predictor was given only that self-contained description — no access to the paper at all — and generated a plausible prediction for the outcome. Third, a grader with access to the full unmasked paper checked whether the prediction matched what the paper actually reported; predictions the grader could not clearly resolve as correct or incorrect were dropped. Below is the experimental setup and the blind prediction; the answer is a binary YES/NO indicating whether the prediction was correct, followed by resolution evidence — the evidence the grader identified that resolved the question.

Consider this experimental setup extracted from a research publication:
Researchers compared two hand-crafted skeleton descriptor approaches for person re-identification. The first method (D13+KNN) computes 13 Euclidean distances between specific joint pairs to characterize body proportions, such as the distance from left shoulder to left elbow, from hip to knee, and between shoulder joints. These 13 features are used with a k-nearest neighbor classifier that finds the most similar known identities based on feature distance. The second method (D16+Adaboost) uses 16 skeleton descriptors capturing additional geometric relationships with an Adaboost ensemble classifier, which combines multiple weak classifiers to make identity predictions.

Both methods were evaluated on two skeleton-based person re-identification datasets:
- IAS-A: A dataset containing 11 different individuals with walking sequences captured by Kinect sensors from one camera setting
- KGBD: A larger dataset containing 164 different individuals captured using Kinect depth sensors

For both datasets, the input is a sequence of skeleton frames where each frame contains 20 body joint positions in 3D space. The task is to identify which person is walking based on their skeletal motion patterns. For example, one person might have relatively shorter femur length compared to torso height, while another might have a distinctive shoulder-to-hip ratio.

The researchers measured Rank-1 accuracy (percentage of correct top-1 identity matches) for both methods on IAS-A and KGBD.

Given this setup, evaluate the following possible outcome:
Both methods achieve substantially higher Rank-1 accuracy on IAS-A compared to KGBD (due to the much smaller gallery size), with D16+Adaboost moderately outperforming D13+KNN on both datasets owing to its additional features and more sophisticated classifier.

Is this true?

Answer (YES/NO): NO